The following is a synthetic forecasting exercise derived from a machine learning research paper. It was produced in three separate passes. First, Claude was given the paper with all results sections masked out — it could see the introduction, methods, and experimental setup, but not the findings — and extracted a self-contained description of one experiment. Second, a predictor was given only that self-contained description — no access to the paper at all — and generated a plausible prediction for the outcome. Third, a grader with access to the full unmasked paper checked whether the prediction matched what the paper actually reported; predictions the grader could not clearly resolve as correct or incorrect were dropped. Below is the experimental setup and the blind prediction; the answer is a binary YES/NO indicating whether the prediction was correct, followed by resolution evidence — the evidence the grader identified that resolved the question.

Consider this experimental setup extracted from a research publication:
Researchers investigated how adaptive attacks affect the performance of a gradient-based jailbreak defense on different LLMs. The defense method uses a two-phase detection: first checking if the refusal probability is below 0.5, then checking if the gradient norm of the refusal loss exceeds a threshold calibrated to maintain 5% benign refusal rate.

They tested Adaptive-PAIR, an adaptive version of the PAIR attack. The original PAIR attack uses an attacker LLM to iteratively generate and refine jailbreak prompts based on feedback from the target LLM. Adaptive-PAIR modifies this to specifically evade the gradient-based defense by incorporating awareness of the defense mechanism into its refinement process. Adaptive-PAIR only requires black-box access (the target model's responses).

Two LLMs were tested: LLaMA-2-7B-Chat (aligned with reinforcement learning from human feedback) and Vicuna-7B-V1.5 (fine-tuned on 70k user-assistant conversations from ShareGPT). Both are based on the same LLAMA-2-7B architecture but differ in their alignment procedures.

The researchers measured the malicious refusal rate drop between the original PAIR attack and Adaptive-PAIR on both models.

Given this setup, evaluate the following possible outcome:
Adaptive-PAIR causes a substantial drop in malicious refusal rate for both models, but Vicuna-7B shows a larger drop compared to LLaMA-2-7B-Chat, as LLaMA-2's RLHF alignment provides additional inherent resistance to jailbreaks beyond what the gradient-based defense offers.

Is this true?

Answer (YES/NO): YES